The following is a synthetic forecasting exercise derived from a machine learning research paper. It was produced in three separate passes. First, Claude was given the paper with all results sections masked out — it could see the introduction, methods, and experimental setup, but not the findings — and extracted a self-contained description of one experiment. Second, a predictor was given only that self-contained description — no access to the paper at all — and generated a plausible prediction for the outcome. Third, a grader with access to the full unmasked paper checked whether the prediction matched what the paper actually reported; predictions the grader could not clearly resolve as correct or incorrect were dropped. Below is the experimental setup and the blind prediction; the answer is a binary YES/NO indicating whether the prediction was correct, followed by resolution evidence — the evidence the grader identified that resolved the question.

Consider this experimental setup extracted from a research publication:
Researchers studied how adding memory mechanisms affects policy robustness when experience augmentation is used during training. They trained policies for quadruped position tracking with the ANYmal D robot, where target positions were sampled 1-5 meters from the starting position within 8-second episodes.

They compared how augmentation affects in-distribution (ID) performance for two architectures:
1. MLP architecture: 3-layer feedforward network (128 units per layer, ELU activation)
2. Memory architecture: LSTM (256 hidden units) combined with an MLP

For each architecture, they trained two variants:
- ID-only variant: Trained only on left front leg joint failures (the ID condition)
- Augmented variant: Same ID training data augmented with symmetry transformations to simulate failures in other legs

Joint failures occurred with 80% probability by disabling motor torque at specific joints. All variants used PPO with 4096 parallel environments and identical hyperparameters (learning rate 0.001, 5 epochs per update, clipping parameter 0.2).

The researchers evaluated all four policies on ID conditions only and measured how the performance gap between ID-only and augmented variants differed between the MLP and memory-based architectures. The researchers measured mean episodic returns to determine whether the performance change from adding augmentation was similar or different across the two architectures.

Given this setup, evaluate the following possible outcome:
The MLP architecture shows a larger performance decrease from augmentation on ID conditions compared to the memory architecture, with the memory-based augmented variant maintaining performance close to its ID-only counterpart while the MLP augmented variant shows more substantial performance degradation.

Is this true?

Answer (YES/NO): YES